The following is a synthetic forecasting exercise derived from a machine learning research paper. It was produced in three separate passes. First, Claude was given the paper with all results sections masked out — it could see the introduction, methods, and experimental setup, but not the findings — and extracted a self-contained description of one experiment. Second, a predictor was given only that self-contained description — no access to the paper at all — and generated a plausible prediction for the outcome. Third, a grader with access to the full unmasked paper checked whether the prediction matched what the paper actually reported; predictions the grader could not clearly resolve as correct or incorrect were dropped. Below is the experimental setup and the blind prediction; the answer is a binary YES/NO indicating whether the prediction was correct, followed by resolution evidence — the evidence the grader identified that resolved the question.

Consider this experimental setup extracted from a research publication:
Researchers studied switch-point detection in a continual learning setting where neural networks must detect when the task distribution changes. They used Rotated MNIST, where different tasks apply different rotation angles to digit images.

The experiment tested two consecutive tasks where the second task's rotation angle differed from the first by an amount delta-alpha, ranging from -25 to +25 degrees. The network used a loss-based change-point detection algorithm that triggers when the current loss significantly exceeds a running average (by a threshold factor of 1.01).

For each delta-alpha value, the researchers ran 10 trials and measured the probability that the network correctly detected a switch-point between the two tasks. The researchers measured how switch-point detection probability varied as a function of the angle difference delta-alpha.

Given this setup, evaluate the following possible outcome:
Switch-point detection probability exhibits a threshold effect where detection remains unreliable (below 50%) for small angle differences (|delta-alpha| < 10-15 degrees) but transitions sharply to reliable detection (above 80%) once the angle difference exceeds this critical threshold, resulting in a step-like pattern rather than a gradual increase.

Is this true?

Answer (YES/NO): YES